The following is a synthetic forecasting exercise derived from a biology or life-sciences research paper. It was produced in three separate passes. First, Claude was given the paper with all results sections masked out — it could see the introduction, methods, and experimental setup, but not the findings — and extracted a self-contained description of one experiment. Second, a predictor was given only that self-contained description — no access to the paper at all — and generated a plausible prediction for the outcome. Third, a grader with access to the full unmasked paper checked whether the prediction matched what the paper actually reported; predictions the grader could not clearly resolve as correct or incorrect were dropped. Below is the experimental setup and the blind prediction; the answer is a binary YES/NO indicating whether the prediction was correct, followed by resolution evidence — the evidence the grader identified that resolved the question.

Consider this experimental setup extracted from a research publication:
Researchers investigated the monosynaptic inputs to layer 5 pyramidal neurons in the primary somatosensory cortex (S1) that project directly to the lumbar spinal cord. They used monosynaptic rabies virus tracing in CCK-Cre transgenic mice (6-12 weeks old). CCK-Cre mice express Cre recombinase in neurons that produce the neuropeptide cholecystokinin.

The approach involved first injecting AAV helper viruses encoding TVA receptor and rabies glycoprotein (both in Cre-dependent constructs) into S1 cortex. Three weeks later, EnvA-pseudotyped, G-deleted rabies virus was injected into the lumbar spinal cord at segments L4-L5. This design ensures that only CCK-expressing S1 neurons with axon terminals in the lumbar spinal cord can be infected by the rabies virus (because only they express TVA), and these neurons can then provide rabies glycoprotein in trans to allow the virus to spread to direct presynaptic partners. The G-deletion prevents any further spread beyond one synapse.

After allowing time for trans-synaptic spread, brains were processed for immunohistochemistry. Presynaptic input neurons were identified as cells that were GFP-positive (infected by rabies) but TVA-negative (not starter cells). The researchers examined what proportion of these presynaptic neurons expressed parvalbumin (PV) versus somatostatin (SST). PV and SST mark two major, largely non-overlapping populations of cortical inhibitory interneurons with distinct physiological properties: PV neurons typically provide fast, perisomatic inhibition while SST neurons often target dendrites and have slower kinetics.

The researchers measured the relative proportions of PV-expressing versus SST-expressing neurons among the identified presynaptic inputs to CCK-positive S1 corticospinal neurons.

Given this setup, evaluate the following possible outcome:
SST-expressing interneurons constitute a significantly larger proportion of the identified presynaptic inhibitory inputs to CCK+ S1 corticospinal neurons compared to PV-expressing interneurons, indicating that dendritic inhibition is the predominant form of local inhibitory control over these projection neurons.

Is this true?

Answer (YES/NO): NO